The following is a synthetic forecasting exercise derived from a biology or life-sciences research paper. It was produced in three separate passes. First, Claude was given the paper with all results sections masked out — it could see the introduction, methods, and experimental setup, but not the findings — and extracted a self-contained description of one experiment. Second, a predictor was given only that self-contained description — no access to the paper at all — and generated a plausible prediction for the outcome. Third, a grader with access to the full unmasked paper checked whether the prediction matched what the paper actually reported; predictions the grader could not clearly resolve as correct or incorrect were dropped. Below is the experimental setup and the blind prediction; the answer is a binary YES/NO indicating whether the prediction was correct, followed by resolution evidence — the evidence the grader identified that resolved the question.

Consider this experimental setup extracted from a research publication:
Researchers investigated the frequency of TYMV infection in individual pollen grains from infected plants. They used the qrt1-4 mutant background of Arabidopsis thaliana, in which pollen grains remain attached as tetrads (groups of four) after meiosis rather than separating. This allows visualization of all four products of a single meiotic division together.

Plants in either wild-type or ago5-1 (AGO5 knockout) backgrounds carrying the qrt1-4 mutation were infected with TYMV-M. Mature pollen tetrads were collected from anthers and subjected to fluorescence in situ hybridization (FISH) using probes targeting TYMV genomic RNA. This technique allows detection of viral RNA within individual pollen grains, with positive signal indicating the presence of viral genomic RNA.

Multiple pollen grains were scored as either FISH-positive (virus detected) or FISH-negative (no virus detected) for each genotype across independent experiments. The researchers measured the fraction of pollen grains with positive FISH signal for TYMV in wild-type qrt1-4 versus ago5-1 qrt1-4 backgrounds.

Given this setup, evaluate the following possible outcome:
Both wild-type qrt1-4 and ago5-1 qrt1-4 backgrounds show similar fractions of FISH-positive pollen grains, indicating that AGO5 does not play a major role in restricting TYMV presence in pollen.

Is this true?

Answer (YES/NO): YES